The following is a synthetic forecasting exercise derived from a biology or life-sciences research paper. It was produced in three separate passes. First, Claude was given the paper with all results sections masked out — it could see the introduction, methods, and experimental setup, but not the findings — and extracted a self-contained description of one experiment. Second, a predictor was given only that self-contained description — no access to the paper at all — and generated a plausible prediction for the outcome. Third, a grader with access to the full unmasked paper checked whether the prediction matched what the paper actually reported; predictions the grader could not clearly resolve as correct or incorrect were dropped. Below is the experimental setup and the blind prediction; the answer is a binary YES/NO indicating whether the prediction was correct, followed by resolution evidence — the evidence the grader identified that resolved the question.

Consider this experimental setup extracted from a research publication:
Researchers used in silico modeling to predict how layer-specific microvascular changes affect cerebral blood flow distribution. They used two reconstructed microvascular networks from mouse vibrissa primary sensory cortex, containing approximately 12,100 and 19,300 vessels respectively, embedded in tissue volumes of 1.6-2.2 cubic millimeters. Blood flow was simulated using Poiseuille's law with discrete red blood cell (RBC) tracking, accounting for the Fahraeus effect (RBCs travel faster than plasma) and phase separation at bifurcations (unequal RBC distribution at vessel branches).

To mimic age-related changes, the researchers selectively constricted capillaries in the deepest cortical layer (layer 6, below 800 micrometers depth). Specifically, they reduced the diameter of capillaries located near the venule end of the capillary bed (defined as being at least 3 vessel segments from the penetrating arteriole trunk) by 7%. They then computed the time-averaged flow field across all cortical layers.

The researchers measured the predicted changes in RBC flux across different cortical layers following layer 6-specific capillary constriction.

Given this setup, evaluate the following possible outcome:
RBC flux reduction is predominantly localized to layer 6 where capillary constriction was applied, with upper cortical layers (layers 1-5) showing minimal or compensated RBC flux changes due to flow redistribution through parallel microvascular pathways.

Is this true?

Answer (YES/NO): NO